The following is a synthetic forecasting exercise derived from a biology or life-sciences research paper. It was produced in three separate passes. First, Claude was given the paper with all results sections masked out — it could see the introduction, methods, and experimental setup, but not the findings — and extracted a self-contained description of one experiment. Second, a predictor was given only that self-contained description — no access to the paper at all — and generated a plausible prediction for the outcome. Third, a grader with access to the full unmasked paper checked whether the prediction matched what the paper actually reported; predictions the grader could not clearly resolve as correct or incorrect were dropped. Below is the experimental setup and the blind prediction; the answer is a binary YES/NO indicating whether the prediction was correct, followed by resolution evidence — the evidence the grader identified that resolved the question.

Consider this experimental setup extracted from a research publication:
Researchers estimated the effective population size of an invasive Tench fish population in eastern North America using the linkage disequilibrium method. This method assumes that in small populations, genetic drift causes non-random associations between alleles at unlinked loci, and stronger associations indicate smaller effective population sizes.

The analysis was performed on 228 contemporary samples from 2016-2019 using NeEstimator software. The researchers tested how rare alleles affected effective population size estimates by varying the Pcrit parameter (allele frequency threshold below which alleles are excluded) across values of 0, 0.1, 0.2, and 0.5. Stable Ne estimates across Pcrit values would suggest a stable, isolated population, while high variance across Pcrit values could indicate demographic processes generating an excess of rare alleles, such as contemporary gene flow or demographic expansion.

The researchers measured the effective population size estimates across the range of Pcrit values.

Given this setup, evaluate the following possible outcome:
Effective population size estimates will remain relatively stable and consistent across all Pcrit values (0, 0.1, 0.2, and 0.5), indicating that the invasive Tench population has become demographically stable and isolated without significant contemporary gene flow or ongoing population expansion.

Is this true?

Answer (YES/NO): NO